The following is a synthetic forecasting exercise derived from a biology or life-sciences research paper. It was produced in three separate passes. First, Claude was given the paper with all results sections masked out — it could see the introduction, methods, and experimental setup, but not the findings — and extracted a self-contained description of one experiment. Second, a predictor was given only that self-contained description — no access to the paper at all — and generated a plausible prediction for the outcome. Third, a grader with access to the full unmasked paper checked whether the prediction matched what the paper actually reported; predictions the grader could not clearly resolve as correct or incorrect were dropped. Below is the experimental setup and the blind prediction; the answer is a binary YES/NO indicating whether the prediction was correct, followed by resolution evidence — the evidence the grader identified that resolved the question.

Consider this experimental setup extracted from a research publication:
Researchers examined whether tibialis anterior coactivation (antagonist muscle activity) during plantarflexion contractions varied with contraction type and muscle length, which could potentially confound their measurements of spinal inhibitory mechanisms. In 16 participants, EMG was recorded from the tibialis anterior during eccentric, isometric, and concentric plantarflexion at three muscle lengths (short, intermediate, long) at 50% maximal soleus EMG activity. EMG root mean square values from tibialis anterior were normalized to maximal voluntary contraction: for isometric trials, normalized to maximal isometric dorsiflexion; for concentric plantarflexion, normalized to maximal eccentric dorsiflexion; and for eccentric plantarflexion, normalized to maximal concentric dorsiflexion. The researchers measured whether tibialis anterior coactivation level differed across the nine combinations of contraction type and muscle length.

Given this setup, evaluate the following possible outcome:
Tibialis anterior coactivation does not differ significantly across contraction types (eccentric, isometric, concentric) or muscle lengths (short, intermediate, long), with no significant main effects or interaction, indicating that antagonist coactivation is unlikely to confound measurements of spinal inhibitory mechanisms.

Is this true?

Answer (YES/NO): YES